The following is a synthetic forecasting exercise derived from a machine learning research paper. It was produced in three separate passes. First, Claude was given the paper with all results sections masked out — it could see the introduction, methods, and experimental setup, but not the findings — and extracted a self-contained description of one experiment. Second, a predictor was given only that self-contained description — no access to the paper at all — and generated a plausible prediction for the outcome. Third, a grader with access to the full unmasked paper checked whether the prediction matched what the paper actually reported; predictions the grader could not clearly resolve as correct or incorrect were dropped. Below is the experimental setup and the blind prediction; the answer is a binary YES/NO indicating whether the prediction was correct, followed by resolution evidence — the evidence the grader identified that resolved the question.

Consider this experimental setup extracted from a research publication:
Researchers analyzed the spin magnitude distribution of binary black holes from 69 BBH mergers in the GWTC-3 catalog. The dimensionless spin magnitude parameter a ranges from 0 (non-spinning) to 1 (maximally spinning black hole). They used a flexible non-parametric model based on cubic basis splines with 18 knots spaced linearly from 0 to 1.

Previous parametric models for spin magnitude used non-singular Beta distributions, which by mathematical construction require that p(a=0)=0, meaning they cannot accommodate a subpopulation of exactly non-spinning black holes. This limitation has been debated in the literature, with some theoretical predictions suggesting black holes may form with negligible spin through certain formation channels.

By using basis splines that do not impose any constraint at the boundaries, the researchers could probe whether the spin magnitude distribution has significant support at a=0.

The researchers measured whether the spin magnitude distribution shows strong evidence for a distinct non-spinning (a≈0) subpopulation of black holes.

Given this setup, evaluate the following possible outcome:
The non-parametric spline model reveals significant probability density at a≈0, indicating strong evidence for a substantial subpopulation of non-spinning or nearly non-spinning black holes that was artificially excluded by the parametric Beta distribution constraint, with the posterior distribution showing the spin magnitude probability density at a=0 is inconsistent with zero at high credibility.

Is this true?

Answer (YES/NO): NO